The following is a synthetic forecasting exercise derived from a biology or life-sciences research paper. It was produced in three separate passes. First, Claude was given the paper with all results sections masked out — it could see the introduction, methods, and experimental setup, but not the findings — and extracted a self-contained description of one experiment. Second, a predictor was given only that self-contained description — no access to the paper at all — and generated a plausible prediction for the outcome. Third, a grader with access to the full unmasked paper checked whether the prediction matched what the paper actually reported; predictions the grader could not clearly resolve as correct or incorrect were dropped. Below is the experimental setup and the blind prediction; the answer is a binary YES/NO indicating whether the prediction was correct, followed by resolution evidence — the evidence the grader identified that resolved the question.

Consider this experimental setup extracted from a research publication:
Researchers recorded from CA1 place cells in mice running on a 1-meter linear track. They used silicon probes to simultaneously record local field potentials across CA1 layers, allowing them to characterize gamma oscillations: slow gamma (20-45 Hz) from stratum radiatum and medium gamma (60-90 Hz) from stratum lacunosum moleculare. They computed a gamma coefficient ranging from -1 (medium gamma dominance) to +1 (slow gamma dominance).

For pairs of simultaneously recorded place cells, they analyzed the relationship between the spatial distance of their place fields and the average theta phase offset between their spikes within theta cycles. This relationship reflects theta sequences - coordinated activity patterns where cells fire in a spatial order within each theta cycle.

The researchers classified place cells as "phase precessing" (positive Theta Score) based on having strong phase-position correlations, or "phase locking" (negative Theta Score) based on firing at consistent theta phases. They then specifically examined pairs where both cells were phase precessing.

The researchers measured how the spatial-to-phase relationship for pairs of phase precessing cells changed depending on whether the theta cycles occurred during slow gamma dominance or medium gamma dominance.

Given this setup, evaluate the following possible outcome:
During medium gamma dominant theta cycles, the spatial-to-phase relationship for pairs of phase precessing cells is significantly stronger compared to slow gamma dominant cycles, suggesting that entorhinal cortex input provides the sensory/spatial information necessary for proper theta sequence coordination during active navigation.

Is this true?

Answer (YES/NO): NO